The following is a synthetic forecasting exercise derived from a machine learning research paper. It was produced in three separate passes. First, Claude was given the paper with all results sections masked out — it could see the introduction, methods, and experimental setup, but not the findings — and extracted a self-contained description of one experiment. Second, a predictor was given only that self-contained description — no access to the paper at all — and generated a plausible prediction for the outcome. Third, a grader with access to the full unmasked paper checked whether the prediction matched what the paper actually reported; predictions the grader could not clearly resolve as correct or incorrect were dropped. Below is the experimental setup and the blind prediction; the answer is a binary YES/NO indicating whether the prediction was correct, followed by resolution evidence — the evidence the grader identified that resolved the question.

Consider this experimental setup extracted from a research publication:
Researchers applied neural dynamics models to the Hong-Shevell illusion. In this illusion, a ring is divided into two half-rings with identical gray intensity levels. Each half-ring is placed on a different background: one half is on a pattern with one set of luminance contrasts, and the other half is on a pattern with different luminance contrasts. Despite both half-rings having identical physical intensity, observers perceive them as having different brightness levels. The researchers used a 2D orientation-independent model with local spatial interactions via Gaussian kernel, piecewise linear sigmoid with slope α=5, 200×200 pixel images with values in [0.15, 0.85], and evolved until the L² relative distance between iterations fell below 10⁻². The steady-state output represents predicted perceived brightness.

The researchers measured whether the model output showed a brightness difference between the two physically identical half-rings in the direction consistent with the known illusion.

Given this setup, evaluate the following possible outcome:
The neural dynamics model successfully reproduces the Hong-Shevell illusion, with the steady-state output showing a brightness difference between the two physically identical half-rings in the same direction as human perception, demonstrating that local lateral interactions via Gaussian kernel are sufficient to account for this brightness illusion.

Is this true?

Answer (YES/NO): YES